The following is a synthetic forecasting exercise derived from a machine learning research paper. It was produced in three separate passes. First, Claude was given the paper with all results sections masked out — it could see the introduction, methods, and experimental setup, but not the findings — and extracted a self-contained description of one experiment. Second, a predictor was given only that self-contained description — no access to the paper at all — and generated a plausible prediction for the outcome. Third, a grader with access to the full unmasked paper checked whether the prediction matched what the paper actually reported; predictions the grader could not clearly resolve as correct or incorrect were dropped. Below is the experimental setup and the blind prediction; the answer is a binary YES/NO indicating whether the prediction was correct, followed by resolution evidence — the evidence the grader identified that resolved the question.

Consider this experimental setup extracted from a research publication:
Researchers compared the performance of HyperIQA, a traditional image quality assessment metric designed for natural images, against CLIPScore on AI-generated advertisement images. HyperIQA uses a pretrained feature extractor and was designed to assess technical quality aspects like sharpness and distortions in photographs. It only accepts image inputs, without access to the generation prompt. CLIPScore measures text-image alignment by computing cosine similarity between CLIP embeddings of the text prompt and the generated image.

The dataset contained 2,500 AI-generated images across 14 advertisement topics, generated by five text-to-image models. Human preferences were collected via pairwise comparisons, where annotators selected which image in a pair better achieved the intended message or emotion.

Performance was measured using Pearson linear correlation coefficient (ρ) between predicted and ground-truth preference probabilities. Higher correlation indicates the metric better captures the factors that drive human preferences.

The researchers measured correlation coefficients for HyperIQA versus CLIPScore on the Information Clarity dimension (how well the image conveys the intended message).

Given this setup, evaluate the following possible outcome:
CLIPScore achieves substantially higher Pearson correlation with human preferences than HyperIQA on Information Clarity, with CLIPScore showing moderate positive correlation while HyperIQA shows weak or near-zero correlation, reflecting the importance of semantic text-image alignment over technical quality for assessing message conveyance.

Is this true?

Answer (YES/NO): NO